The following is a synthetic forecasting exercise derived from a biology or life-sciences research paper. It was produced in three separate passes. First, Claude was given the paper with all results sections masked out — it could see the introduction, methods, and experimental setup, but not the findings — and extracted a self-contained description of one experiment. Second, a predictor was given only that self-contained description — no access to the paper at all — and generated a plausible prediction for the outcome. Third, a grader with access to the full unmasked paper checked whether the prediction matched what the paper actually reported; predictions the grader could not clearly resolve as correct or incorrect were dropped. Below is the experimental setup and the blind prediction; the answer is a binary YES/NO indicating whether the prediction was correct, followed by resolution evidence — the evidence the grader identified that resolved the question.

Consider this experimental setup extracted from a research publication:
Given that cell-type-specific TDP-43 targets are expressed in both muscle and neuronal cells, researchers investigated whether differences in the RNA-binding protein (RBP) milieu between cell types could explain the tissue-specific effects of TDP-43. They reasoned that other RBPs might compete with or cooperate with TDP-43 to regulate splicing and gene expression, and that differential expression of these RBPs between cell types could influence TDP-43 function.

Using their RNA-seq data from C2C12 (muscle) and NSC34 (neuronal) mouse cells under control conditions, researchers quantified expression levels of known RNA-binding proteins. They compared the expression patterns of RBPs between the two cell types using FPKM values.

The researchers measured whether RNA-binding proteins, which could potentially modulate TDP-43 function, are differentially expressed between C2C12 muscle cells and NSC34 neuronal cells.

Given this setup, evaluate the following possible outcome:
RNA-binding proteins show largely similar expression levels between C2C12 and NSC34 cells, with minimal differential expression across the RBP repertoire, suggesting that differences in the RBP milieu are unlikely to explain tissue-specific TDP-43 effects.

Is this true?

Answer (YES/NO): NO